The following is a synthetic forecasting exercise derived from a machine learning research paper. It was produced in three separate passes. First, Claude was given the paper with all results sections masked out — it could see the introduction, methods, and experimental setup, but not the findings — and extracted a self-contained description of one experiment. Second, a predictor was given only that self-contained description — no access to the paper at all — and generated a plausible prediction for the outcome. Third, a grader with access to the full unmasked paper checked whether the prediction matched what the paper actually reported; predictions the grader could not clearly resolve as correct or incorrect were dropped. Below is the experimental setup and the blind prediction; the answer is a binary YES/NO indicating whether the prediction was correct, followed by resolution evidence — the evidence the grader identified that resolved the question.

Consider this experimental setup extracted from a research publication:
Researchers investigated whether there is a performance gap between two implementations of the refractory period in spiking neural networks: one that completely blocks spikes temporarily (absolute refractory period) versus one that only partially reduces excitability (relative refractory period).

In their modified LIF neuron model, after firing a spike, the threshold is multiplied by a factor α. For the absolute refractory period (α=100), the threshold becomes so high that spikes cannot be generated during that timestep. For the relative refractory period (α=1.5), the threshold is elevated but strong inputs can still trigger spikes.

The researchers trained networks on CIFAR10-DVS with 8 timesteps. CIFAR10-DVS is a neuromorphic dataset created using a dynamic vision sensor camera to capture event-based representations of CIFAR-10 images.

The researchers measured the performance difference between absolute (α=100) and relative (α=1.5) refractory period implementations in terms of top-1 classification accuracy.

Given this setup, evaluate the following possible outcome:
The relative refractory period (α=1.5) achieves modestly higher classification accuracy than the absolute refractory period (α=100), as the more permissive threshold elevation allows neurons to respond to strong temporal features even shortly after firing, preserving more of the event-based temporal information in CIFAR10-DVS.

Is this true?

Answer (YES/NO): YES